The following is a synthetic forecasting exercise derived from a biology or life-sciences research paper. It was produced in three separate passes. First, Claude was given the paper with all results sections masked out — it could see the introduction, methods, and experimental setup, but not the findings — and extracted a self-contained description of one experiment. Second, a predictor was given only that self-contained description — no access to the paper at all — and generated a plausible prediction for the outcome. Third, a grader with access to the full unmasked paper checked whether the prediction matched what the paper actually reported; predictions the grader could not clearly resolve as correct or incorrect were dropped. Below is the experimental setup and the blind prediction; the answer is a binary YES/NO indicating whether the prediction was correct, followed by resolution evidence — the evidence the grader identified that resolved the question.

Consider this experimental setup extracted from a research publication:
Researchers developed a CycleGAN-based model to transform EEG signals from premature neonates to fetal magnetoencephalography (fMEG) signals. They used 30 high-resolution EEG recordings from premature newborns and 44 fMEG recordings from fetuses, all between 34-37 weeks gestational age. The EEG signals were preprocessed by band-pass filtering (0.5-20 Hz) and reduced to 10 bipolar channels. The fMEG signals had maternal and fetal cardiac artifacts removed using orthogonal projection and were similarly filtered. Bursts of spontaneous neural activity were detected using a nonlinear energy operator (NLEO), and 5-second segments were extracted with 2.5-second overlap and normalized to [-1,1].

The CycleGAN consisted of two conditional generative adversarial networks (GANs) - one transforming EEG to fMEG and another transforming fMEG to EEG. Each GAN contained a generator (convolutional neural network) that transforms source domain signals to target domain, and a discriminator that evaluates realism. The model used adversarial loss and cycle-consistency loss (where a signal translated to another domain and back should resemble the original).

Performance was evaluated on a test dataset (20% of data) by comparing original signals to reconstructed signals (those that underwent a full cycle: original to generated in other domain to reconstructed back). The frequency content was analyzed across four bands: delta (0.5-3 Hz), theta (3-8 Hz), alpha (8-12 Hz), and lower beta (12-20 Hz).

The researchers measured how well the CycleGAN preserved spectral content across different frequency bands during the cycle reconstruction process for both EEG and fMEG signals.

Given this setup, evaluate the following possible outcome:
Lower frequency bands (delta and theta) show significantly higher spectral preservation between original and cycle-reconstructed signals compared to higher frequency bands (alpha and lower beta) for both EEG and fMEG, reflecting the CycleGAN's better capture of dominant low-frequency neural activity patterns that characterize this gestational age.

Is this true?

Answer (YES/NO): NO